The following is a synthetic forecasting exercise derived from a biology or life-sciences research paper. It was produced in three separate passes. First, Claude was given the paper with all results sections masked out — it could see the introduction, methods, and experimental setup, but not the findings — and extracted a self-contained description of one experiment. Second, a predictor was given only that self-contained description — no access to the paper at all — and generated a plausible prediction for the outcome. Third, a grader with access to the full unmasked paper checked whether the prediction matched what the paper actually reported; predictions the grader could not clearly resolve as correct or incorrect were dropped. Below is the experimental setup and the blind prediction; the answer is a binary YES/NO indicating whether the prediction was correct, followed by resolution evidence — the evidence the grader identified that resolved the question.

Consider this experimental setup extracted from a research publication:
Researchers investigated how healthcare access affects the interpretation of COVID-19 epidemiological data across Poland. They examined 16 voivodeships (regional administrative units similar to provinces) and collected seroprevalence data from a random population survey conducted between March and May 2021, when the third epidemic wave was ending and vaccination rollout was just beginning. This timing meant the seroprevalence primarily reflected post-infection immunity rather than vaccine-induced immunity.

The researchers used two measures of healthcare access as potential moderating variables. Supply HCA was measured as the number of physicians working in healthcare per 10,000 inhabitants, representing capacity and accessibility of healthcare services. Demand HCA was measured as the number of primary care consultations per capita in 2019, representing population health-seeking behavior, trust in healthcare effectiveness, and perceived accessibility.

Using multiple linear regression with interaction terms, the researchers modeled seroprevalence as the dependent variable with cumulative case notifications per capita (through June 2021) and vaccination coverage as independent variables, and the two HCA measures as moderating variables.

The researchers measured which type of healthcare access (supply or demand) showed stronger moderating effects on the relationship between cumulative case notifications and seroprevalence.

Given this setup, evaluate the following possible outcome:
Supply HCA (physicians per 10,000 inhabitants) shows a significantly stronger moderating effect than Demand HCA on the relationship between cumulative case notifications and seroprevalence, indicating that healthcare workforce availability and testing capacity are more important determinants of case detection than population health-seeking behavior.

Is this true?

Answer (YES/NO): YES